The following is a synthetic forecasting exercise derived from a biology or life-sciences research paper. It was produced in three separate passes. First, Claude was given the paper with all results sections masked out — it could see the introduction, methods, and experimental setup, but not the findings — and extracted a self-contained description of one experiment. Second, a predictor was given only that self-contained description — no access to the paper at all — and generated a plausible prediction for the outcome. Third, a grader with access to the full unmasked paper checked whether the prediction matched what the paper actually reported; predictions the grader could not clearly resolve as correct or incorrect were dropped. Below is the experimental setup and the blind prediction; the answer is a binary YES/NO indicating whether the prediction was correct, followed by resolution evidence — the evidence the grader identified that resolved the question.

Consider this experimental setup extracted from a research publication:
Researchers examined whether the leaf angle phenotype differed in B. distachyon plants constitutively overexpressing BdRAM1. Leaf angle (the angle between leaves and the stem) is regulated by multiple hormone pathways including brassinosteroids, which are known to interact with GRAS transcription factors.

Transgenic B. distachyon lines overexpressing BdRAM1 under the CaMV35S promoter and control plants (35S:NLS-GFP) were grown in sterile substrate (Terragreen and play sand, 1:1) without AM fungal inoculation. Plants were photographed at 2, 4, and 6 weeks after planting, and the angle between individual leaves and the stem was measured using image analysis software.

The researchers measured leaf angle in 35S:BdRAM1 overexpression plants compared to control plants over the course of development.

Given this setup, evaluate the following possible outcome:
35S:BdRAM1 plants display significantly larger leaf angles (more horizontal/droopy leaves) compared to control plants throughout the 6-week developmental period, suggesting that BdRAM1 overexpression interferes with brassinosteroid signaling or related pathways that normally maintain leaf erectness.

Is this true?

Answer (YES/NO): YES